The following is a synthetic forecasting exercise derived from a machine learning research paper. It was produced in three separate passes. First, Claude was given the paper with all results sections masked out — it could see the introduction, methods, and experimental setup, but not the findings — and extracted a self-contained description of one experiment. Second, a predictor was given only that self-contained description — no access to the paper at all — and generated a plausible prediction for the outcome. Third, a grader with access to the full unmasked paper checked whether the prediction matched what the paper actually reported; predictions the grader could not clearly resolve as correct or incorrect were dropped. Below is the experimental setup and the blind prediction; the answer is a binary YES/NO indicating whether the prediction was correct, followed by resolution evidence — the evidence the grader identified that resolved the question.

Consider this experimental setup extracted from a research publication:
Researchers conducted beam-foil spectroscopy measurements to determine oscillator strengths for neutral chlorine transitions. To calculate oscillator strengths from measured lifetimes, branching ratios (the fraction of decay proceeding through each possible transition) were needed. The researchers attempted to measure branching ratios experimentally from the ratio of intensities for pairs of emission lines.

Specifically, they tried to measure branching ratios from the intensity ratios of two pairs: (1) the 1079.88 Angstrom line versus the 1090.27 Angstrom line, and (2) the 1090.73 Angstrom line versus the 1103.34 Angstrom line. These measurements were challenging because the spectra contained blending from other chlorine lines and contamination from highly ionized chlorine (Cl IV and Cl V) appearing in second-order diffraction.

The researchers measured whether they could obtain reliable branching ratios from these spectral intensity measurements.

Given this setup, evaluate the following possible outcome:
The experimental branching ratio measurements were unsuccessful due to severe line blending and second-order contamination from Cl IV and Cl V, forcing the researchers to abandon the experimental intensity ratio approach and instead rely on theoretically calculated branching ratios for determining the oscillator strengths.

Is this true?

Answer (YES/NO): YES